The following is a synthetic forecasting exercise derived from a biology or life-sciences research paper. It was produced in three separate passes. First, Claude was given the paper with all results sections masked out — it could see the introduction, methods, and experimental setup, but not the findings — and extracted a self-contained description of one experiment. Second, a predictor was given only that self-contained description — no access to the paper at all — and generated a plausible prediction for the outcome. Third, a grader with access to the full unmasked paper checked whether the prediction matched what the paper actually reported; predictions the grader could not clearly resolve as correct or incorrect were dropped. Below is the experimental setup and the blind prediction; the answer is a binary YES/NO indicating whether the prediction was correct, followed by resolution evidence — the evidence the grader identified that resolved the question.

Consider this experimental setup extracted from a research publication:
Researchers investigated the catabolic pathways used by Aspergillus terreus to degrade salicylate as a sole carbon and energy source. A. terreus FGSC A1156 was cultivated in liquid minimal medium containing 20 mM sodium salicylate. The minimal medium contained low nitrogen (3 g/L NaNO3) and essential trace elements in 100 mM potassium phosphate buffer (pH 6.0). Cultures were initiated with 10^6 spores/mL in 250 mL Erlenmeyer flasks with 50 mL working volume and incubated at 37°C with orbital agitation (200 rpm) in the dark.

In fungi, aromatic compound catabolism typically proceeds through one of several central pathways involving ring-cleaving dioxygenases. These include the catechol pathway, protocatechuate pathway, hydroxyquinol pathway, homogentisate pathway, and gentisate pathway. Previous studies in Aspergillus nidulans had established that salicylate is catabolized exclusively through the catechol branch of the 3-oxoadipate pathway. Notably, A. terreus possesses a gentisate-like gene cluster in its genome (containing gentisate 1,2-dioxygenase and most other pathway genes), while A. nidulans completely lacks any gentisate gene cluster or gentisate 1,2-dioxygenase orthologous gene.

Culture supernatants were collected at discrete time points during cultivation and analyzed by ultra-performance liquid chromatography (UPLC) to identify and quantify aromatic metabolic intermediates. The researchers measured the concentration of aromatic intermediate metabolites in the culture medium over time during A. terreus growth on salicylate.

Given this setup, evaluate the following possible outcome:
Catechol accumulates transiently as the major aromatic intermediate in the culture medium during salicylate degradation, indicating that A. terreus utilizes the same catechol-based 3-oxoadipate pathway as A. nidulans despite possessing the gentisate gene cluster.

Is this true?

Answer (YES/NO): NO